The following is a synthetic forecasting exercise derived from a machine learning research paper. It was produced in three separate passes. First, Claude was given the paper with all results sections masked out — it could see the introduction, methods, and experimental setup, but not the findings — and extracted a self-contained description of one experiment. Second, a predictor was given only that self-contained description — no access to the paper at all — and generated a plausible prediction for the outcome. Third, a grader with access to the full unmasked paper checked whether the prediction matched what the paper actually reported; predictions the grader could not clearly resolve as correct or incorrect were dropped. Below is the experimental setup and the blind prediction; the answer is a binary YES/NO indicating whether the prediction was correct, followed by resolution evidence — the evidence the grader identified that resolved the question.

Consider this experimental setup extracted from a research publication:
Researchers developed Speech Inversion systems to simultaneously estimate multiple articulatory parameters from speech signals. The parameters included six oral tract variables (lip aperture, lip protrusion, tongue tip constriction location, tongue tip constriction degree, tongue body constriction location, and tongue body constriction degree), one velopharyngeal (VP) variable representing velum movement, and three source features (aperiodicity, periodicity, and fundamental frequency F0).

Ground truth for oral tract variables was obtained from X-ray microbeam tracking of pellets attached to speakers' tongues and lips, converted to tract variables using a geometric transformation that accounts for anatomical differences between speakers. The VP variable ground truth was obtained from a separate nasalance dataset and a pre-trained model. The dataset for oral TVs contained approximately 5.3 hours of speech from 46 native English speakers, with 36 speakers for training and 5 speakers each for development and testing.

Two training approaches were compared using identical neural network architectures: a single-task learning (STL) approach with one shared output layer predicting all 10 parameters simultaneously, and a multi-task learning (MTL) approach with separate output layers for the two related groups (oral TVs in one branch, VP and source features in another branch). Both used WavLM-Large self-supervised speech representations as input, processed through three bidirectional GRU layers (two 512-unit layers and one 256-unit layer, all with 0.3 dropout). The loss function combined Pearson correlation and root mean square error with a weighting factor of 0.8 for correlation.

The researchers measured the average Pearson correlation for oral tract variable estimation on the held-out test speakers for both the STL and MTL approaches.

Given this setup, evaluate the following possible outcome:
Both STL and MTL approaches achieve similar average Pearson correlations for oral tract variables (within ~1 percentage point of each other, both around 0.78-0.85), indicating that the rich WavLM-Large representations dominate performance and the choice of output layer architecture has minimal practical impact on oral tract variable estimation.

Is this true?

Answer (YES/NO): NO